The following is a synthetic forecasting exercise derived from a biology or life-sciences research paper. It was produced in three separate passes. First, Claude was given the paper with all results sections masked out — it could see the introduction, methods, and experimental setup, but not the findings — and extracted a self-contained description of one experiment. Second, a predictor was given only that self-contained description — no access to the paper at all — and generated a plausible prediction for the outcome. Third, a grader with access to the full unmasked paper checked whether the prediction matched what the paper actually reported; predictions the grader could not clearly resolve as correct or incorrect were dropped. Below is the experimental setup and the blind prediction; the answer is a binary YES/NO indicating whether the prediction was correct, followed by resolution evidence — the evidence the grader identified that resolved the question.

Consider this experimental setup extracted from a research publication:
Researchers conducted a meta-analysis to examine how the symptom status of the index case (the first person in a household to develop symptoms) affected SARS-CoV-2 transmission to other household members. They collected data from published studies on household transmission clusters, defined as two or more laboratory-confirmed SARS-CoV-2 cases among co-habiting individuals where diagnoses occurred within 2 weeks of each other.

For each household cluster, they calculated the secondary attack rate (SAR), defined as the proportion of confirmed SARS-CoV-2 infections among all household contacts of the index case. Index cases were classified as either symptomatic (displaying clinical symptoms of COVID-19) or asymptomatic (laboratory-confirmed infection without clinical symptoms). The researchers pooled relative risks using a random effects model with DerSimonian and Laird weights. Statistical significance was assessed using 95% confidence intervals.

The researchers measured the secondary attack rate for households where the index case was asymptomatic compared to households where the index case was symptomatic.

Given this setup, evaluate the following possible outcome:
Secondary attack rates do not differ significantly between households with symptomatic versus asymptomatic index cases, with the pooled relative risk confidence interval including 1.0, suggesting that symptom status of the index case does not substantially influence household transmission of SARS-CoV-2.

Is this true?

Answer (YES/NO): NO